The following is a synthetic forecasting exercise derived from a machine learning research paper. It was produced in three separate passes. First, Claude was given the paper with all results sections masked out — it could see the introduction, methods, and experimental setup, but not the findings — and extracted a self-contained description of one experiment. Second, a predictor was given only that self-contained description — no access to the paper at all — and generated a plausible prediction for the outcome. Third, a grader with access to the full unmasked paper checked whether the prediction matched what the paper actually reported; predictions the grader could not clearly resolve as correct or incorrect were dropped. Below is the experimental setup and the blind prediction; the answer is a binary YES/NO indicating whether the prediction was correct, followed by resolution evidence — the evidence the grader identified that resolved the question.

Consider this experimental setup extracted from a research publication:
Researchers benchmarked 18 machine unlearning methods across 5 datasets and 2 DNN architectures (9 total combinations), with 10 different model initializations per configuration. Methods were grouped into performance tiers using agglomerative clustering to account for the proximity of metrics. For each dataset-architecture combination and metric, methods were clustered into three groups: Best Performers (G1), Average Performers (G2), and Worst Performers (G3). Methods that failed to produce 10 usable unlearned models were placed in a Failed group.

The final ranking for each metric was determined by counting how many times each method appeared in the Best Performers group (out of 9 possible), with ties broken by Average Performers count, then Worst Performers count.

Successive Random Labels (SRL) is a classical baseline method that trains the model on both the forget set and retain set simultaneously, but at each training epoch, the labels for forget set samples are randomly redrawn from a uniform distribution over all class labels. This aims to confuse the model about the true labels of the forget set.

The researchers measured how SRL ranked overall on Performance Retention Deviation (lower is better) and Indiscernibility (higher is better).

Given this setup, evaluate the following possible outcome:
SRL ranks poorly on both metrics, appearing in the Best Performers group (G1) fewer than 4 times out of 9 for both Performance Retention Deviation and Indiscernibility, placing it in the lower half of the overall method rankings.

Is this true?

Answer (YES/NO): NO